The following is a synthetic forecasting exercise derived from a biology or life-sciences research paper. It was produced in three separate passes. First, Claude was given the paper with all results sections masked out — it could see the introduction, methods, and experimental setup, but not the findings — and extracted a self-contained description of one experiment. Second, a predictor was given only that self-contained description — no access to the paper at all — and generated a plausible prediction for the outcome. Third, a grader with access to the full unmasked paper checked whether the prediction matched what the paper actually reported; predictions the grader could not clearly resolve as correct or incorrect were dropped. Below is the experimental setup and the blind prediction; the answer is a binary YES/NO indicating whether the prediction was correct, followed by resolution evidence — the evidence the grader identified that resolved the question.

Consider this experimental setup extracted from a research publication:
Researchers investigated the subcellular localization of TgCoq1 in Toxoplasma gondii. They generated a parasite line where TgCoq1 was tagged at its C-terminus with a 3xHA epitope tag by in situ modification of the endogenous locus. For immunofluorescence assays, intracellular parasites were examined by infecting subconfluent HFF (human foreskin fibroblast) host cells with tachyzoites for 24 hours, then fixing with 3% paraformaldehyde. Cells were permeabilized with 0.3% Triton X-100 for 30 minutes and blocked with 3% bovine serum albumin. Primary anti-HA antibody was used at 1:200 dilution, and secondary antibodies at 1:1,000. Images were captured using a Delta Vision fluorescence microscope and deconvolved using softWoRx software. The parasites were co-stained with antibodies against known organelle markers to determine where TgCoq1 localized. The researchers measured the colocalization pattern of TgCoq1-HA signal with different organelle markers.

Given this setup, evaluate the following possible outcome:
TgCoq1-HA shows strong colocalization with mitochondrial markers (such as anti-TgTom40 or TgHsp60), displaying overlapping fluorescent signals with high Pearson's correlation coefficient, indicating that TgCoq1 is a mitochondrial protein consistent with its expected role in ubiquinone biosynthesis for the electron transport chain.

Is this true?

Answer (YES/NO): YES